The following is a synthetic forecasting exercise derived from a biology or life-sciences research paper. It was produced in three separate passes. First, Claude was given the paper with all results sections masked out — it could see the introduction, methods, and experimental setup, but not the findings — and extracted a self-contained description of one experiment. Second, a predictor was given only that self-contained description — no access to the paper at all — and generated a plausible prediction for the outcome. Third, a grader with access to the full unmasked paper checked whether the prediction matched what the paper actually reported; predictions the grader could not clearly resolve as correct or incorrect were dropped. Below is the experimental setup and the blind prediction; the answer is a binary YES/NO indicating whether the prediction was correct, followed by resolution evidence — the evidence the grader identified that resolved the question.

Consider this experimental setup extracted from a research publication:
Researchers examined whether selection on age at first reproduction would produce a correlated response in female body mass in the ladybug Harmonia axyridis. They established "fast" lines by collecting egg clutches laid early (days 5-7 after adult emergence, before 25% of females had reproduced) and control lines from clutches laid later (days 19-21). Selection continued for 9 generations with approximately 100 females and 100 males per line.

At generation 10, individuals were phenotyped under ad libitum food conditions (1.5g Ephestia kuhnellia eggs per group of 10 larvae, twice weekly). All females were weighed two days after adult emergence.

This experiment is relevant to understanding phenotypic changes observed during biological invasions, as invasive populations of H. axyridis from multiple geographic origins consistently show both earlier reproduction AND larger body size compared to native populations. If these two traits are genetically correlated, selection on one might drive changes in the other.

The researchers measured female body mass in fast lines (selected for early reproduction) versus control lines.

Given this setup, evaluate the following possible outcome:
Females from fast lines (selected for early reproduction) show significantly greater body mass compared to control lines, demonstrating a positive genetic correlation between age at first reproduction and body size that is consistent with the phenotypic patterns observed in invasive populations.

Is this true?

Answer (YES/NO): NO